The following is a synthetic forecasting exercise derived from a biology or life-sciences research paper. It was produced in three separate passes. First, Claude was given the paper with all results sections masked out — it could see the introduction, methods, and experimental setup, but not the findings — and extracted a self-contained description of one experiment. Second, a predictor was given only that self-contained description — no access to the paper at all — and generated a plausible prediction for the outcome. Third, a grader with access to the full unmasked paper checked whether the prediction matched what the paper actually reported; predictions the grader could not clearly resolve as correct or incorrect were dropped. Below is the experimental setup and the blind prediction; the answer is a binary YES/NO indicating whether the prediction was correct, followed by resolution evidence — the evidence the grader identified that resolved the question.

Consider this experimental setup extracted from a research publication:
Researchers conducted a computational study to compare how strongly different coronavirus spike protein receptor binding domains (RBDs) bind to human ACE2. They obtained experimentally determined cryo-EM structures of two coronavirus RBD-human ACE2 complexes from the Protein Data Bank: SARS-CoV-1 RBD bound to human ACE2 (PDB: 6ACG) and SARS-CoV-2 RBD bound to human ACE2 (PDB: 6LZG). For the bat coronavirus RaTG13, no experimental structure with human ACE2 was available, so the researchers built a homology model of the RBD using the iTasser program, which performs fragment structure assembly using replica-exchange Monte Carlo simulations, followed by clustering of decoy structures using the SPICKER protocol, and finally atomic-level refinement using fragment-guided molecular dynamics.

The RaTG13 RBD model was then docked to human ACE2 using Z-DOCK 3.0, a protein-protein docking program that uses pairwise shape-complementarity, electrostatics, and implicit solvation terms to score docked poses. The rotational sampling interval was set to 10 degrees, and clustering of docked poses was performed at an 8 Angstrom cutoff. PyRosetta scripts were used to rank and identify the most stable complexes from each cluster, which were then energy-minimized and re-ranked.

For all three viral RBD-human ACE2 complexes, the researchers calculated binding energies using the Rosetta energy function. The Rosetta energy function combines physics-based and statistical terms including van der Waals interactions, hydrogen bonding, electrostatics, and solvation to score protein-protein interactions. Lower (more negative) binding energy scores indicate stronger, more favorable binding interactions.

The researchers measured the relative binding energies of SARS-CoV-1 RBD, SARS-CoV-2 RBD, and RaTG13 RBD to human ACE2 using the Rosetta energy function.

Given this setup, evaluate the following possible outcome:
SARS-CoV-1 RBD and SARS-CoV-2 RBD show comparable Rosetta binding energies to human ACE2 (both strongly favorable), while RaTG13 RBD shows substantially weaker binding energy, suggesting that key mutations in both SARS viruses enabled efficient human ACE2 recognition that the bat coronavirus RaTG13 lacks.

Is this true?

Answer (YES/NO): NO